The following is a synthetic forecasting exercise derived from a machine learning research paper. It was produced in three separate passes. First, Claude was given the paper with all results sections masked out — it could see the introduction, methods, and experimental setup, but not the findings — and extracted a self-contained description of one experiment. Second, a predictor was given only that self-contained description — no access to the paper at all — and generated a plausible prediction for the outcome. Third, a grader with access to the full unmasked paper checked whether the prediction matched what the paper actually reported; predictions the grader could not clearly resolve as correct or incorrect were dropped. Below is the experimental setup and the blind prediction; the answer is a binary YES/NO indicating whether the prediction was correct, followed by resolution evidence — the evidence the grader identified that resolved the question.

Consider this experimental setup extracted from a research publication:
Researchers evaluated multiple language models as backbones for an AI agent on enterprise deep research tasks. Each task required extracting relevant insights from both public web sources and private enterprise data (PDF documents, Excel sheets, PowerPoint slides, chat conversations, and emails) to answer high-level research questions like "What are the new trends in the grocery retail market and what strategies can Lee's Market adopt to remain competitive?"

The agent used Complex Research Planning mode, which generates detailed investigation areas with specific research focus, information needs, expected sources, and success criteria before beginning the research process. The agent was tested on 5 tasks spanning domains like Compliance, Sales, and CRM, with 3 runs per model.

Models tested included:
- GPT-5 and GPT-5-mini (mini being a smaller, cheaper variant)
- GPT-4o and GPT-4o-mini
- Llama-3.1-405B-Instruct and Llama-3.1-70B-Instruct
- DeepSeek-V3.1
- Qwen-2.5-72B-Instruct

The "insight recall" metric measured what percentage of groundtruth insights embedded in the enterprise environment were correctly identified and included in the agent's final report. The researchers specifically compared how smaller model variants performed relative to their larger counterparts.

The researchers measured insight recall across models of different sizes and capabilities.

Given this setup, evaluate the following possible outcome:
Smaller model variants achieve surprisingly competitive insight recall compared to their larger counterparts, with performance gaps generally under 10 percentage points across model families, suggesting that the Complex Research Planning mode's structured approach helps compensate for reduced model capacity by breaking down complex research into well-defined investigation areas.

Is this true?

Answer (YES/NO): NO